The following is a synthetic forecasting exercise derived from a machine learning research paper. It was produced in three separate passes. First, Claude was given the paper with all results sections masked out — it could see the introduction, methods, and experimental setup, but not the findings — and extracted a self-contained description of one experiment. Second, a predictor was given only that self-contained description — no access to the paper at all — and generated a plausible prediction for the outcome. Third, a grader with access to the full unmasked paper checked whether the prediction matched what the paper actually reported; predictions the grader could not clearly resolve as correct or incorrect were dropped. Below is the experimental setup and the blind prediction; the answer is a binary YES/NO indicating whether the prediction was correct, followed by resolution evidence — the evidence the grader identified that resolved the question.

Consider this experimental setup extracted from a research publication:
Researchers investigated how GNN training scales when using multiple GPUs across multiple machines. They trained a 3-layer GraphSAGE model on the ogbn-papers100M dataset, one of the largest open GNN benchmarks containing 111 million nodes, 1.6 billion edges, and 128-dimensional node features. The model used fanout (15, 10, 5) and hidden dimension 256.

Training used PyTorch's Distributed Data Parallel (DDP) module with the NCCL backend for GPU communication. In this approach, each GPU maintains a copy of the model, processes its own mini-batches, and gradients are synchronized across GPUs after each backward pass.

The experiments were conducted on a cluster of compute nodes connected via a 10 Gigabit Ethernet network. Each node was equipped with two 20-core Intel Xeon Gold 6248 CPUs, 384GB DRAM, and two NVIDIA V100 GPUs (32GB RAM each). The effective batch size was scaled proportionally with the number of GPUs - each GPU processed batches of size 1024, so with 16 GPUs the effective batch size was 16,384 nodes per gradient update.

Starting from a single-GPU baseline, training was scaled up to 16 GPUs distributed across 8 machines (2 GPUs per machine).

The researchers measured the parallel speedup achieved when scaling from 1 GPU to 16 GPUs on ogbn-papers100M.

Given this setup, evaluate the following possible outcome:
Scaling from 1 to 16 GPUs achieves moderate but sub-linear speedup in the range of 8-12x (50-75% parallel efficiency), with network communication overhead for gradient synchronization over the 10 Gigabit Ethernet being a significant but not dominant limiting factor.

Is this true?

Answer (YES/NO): YES